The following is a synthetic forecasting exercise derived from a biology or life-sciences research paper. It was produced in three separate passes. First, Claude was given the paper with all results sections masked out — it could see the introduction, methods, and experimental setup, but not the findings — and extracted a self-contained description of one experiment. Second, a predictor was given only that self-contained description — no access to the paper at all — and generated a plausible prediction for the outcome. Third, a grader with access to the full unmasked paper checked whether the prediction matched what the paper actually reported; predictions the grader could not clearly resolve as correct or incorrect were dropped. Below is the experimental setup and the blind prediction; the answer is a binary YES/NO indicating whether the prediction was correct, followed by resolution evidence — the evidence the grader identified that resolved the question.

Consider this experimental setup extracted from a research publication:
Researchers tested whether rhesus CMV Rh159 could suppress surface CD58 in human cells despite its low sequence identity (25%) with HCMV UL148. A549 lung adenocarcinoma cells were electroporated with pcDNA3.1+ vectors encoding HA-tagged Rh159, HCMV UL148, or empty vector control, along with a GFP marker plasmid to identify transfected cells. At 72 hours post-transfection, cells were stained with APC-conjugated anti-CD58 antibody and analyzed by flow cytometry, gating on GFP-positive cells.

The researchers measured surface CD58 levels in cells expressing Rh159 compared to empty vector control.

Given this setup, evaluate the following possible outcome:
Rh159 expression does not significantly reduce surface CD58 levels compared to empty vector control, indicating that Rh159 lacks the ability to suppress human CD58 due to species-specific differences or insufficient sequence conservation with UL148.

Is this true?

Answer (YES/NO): YES